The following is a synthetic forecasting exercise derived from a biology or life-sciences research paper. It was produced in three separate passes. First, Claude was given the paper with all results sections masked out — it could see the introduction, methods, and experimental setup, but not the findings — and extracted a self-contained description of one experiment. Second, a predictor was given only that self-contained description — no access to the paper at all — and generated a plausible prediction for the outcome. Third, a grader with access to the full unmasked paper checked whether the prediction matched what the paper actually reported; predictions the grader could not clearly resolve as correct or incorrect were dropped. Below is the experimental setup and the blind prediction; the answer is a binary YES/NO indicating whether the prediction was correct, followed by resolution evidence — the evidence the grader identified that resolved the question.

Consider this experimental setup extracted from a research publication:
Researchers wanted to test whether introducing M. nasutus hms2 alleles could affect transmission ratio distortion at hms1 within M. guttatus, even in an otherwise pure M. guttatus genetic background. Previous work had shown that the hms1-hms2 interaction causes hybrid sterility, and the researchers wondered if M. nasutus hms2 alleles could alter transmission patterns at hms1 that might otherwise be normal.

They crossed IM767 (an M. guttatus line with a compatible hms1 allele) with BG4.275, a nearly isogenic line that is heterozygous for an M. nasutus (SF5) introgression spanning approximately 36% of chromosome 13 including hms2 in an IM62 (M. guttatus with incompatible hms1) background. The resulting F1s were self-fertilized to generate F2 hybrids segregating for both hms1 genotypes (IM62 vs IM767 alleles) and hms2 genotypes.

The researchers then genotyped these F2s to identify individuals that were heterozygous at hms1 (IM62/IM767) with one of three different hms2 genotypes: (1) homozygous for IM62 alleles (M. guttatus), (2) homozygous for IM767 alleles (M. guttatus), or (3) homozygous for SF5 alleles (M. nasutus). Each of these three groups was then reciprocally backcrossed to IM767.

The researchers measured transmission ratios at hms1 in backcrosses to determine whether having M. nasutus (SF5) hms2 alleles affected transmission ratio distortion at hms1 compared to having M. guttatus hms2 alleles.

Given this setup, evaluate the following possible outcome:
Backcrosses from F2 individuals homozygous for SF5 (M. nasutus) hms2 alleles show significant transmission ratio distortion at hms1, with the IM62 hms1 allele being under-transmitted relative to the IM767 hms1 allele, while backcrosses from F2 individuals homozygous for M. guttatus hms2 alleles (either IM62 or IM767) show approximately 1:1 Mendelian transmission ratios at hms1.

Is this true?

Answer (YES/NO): NO